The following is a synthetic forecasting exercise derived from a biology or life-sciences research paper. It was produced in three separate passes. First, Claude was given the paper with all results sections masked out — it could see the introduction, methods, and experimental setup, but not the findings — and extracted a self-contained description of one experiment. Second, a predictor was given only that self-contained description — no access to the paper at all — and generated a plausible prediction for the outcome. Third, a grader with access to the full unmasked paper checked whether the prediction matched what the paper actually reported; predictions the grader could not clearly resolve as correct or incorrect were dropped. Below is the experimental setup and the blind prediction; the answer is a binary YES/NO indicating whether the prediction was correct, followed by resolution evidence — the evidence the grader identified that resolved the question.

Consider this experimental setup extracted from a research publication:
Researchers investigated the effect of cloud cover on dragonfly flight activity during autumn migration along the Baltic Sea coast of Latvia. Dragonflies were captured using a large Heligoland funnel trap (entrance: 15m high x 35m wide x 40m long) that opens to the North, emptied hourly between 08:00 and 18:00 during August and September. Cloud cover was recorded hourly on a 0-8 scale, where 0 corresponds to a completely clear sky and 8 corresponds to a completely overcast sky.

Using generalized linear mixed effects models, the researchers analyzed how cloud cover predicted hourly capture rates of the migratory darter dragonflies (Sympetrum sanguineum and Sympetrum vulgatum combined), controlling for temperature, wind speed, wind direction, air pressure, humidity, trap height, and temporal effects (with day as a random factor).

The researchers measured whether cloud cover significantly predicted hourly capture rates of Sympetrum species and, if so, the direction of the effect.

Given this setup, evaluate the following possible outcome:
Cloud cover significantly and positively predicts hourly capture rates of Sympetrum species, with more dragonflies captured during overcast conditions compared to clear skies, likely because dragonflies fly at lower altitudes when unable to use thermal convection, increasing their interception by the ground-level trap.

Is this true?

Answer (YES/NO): NO